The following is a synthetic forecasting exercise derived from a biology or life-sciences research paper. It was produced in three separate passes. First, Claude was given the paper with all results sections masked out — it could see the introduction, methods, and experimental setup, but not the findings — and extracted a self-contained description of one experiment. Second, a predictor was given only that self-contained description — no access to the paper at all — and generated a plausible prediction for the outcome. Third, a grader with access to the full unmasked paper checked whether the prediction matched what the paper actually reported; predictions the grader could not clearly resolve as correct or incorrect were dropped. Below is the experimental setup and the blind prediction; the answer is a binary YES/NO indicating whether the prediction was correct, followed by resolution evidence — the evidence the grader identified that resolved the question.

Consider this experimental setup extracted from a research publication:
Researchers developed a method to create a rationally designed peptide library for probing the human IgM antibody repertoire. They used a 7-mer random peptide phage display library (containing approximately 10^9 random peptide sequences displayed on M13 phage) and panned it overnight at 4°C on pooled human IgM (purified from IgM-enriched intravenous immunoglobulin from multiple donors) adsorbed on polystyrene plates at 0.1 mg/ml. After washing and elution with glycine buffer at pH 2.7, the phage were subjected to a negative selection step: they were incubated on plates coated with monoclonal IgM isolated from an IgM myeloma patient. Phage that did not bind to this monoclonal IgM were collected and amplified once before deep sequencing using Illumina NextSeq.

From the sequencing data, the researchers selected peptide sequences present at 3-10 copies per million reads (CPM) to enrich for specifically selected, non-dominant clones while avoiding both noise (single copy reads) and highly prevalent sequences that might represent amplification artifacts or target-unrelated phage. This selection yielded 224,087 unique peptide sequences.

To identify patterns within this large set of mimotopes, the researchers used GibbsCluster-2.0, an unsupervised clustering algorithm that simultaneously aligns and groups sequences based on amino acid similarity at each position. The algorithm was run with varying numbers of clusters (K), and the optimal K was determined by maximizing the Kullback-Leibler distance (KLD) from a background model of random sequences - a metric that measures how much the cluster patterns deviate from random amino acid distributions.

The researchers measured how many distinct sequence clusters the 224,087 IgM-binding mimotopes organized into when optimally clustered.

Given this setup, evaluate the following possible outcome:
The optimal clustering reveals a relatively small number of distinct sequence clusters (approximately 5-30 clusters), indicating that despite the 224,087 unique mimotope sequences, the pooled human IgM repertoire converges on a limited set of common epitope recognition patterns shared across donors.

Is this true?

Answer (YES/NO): NO